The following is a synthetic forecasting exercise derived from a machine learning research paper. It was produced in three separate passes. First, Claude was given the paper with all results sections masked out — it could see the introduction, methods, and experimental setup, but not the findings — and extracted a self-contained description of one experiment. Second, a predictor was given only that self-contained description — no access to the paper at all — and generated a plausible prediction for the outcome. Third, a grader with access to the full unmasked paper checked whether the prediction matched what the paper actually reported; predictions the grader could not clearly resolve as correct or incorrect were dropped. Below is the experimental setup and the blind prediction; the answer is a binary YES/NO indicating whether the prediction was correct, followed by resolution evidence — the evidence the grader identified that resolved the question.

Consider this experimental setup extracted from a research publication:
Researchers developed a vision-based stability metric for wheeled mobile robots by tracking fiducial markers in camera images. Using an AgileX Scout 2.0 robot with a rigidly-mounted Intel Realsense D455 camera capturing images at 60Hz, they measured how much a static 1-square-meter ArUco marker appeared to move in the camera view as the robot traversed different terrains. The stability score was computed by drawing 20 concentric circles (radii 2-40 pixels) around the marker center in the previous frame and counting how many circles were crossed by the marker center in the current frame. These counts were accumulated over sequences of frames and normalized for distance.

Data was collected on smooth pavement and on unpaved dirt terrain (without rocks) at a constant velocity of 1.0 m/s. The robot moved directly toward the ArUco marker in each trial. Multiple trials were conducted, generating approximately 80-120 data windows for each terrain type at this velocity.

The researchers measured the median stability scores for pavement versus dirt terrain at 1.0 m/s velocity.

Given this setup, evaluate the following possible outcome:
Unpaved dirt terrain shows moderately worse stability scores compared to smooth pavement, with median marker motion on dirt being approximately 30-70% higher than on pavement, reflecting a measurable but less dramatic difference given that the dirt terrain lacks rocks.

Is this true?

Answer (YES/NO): NO